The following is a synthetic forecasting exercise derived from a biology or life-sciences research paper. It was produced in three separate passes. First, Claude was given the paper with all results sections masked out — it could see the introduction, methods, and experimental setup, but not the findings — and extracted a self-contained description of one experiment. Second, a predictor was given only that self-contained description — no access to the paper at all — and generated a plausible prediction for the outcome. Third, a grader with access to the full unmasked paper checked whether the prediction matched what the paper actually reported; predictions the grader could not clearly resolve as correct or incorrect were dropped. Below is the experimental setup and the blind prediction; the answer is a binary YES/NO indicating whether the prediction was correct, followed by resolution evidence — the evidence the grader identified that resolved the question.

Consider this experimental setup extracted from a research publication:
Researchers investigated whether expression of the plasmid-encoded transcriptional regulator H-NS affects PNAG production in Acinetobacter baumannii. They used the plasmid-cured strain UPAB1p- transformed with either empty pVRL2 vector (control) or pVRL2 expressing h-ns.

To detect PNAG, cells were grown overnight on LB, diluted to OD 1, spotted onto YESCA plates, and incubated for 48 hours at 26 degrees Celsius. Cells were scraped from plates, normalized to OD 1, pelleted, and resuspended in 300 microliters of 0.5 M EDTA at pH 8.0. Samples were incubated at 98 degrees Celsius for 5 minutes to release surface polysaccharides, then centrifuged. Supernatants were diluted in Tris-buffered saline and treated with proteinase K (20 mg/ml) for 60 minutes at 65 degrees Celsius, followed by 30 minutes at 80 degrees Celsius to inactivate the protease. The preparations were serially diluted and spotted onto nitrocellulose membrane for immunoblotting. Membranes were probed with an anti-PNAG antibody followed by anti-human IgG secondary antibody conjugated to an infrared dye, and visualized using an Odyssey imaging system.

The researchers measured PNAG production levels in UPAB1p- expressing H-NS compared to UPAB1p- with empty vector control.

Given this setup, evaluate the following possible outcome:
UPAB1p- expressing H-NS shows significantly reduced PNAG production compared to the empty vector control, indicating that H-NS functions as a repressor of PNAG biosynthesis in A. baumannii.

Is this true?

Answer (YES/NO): YES